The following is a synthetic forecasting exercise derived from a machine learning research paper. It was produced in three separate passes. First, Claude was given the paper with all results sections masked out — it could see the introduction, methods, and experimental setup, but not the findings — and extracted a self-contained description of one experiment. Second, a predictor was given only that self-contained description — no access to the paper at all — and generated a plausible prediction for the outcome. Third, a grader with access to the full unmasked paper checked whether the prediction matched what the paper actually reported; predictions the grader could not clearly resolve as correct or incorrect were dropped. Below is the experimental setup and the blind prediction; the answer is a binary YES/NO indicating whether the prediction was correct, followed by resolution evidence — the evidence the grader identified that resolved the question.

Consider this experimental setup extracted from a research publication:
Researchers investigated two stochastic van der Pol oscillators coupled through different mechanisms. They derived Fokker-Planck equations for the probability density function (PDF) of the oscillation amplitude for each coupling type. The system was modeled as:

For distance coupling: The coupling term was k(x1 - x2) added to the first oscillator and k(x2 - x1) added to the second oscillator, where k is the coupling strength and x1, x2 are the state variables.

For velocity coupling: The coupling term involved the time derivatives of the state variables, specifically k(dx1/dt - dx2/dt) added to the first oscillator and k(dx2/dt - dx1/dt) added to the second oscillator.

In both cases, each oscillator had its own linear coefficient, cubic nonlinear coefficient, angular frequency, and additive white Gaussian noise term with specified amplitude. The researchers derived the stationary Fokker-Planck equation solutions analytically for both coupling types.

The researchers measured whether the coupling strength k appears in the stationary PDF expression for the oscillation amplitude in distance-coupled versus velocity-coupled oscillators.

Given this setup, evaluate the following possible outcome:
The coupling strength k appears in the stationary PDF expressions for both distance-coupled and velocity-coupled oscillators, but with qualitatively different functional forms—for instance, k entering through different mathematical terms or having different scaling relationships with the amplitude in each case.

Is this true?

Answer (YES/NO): NO